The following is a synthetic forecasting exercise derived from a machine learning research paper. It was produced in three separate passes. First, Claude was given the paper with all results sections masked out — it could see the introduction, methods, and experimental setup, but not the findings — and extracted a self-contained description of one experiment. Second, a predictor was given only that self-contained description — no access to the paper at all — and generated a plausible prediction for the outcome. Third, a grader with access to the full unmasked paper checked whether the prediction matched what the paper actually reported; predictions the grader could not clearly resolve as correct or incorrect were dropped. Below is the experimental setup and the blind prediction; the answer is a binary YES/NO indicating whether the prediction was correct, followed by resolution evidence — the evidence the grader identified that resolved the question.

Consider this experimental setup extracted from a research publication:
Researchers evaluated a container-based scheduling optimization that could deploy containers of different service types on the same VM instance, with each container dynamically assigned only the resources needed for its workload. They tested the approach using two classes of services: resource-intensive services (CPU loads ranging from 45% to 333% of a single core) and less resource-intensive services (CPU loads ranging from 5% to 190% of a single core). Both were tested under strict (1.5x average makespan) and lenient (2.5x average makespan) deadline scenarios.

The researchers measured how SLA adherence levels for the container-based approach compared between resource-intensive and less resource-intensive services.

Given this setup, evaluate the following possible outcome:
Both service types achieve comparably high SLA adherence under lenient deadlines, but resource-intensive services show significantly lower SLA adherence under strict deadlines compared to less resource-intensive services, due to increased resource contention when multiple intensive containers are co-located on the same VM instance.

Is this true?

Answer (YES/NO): NO